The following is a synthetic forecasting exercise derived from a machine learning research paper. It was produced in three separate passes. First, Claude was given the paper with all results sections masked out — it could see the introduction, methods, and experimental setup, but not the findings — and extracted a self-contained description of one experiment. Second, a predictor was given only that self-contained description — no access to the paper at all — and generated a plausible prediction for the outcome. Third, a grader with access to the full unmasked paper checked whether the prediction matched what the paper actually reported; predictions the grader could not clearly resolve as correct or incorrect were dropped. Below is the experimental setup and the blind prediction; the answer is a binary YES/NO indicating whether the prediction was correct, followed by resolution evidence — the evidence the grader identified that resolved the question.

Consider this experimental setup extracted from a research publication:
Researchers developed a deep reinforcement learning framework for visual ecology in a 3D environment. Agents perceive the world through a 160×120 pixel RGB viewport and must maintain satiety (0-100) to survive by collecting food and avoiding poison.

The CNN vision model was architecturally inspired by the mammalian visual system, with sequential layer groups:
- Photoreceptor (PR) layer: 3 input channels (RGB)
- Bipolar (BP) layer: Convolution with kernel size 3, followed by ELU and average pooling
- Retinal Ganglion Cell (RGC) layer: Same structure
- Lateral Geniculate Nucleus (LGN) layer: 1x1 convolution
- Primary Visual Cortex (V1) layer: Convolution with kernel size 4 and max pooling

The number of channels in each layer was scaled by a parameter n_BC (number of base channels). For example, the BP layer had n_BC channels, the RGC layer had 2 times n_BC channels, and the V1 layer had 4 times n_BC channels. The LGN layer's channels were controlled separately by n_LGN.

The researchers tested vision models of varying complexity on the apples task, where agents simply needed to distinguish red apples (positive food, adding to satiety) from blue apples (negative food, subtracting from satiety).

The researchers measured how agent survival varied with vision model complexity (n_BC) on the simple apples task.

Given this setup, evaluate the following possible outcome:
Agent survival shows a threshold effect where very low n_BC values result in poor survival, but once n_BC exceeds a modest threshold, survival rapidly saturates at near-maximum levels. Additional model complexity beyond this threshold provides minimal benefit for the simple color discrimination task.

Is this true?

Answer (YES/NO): NO